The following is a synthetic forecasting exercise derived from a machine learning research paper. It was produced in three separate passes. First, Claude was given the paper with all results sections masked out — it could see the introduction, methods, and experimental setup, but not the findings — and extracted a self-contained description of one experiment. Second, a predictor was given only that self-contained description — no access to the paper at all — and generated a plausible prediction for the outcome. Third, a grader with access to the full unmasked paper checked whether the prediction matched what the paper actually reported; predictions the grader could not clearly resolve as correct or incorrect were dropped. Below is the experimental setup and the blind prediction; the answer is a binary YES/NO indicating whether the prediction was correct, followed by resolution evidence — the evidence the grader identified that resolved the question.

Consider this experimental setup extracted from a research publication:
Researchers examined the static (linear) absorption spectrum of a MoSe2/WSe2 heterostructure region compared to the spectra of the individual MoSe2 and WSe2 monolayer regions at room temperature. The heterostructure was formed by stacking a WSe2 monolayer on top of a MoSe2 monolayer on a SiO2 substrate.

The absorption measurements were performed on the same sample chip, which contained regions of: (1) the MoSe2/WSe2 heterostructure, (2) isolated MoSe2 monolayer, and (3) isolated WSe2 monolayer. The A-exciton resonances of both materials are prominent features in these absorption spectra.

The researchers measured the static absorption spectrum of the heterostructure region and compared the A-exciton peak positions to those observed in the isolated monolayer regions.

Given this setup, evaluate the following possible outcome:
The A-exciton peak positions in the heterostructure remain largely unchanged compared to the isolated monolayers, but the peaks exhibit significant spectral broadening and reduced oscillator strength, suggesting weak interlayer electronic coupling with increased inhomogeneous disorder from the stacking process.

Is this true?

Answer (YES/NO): NO